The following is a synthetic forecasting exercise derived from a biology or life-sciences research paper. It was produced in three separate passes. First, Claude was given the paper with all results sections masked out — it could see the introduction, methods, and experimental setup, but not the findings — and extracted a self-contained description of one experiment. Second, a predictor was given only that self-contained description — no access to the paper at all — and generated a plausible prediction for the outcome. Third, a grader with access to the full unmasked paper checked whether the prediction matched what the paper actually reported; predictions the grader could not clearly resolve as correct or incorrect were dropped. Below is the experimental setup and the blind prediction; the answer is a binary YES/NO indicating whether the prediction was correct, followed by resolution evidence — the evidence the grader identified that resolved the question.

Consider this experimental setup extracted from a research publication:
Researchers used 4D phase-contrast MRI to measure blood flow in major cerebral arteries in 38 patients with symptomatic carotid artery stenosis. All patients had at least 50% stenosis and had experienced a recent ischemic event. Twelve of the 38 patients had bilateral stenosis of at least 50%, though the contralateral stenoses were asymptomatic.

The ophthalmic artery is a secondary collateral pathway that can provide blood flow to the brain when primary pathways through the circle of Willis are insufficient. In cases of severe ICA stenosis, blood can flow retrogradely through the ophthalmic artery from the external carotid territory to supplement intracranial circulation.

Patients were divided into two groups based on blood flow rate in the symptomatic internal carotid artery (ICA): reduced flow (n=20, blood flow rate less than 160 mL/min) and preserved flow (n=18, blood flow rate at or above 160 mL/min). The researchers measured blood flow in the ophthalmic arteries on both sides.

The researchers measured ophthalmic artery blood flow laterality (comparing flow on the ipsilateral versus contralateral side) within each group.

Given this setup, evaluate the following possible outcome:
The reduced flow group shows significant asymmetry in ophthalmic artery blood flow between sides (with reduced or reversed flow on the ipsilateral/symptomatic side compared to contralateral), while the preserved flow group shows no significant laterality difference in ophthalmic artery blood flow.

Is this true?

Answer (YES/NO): YES